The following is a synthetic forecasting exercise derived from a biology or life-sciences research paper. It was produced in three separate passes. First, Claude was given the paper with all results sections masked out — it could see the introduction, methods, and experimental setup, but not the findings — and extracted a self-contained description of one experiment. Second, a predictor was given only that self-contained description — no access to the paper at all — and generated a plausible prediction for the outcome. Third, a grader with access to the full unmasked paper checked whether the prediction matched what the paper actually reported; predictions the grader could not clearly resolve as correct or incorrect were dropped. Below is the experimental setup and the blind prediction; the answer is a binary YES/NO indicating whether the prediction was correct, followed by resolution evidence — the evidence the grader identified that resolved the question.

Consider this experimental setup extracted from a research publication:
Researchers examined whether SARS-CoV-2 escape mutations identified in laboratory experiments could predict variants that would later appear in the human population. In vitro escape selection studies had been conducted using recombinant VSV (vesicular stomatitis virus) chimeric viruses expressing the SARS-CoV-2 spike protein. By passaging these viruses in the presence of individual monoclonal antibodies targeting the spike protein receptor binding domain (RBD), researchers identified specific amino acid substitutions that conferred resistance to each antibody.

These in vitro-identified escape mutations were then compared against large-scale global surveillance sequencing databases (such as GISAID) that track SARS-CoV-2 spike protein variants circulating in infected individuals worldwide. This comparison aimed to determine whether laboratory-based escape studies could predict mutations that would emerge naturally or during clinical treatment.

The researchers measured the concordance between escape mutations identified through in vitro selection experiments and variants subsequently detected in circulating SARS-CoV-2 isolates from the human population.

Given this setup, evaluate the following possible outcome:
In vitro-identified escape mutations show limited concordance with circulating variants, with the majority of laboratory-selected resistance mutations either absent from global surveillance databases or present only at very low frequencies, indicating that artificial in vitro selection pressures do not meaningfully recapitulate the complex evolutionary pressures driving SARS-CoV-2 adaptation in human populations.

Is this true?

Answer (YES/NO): NO